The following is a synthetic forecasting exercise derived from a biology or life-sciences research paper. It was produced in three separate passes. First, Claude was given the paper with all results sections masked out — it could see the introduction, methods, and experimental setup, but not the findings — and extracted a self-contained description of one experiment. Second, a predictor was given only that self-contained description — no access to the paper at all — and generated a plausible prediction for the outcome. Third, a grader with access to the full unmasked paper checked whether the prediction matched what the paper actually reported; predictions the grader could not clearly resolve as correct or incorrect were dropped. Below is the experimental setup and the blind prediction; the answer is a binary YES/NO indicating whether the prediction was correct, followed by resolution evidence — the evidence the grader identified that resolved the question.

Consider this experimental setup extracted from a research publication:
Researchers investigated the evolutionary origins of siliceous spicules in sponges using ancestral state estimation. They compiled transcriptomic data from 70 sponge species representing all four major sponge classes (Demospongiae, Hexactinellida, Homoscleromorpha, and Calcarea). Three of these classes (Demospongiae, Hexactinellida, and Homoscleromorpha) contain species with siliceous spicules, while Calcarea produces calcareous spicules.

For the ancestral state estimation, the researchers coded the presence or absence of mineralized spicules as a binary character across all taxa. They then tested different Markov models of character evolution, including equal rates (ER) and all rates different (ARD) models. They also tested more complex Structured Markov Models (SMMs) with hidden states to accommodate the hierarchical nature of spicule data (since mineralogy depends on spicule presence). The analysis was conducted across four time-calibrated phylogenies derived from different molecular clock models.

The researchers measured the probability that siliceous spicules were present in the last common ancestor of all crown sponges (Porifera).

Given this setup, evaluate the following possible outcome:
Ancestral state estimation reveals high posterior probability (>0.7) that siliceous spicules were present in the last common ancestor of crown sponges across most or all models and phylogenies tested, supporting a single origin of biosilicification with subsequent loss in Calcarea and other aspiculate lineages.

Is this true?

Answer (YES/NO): NO